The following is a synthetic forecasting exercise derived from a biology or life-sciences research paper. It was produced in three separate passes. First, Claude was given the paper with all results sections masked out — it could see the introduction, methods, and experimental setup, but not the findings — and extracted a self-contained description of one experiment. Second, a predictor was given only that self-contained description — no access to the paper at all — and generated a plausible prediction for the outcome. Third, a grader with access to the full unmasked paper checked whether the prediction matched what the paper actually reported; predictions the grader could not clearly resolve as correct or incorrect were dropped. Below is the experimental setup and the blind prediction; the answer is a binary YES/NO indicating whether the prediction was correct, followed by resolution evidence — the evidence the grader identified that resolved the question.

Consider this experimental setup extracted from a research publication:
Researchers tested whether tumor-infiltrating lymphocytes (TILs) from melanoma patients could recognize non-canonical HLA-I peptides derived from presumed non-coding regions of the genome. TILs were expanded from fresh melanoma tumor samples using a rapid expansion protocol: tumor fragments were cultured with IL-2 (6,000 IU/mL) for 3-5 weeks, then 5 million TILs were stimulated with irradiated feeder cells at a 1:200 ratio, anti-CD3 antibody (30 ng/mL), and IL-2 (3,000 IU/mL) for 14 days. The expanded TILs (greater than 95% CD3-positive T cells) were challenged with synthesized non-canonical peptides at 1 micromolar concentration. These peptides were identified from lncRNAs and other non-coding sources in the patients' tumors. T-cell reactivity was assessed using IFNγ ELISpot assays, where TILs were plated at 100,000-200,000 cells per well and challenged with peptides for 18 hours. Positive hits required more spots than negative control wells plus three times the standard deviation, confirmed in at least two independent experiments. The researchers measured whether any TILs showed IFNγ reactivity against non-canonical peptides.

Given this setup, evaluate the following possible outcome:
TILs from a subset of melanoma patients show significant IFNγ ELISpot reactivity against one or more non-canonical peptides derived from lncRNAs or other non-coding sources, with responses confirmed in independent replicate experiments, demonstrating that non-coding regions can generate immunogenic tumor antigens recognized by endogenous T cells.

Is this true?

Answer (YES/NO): NO